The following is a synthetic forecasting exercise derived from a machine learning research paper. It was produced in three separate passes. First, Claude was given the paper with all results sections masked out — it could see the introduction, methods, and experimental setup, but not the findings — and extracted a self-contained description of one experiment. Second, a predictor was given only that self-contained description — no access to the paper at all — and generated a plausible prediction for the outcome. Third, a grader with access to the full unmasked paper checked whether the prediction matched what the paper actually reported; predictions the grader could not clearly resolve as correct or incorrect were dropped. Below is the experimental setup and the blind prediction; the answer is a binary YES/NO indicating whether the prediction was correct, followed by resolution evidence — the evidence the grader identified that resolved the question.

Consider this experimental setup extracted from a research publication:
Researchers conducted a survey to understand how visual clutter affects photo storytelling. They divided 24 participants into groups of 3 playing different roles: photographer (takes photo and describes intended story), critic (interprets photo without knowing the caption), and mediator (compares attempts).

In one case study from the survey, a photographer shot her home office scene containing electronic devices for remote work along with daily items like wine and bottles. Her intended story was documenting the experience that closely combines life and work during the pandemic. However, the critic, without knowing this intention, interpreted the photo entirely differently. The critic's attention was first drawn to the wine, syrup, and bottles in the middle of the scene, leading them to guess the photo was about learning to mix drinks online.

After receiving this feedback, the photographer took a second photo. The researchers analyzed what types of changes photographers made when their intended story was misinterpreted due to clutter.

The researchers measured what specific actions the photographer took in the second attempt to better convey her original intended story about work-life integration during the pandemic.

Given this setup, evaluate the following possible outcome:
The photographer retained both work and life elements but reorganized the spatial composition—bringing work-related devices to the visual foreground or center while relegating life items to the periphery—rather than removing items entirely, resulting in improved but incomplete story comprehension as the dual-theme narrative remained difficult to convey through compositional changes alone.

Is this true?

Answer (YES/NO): NO